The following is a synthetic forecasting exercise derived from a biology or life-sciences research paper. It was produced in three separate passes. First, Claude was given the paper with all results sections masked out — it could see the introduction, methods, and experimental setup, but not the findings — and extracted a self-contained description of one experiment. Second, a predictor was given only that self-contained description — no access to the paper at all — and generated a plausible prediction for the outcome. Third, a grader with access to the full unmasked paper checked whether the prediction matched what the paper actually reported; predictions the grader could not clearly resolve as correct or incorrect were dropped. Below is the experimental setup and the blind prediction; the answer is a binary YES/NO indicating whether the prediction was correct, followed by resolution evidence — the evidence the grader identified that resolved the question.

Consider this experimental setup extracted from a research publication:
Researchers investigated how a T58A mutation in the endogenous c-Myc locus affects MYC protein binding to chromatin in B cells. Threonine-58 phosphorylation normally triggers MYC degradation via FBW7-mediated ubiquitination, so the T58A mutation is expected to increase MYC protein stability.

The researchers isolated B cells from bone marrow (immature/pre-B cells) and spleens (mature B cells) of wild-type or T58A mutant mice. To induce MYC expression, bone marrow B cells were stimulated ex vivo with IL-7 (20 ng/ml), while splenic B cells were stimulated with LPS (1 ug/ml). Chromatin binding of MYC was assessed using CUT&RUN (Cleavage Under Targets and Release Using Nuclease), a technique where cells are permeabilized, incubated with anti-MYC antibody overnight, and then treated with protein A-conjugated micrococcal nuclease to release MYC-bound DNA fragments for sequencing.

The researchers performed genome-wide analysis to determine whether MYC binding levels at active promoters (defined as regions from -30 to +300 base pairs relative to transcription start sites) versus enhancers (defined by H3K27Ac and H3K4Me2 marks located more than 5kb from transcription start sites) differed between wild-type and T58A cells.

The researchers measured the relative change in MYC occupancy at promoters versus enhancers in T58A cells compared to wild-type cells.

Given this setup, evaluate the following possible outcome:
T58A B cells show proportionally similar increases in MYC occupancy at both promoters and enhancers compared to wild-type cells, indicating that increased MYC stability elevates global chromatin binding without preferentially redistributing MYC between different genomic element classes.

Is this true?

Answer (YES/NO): YES